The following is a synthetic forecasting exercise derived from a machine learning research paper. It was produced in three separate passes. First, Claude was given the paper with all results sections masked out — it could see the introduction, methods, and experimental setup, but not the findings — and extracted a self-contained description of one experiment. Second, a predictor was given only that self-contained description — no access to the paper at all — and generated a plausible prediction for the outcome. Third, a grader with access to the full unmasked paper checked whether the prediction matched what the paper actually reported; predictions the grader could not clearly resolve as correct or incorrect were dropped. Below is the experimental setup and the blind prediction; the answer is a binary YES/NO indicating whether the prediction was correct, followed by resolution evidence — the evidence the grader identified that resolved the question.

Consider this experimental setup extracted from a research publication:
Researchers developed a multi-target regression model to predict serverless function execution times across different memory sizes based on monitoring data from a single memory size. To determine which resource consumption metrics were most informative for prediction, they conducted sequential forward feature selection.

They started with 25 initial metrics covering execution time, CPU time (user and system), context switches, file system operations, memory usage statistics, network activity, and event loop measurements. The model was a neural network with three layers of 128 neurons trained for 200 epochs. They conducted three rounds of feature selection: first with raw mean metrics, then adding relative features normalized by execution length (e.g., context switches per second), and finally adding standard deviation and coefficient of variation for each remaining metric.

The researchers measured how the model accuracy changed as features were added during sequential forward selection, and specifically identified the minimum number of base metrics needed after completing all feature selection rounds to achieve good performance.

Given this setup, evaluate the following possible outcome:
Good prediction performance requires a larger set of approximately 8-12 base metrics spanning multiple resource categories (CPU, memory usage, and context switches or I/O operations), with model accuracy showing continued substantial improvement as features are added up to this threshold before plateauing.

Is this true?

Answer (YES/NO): NO